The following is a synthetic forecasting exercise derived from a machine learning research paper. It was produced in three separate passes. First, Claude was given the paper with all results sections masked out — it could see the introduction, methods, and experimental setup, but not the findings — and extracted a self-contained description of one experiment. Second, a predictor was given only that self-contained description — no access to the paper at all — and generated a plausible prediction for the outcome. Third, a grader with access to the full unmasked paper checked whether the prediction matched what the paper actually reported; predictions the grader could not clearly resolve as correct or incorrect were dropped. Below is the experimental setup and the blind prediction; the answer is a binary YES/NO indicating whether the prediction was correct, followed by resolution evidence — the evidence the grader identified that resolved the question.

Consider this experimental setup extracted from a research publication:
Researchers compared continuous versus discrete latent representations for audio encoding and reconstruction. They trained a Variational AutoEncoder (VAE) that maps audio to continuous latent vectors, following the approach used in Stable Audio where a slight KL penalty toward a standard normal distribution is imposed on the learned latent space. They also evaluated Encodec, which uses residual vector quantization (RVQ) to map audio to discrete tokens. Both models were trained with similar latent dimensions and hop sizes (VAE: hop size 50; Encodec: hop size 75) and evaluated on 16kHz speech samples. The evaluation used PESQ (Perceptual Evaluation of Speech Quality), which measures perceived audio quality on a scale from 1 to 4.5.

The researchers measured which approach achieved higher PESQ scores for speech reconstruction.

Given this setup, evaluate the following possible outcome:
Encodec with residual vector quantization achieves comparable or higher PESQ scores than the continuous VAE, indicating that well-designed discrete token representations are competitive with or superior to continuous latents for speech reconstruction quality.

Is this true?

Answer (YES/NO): NO